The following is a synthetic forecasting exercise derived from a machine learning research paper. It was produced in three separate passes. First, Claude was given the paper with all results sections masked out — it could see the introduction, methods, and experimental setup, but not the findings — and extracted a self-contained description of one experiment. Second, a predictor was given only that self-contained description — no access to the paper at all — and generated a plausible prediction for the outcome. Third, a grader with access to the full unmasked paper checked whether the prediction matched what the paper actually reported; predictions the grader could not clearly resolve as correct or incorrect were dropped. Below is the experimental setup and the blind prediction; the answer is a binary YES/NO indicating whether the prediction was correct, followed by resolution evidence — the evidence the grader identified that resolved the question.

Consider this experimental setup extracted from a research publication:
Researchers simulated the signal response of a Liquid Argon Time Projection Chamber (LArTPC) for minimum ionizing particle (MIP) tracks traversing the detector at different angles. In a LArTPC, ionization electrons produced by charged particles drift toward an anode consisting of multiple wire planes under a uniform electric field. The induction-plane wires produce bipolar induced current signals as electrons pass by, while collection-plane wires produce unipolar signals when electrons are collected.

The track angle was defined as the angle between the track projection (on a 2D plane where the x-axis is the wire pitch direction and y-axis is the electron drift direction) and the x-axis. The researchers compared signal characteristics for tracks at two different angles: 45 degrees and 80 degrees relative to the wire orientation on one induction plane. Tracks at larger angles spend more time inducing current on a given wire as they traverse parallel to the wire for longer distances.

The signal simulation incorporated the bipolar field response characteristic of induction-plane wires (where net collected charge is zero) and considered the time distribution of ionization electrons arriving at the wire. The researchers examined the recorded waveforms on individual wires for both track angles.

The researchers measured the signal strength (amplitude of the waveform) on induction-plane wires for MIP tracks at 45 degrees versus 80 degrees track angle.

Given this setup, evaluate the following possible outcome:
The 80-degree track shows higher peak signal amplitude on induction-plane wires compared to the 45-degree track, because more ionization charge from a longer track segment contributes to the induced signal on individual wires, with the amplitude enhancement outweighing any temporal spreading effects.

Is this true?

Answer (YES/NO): NO